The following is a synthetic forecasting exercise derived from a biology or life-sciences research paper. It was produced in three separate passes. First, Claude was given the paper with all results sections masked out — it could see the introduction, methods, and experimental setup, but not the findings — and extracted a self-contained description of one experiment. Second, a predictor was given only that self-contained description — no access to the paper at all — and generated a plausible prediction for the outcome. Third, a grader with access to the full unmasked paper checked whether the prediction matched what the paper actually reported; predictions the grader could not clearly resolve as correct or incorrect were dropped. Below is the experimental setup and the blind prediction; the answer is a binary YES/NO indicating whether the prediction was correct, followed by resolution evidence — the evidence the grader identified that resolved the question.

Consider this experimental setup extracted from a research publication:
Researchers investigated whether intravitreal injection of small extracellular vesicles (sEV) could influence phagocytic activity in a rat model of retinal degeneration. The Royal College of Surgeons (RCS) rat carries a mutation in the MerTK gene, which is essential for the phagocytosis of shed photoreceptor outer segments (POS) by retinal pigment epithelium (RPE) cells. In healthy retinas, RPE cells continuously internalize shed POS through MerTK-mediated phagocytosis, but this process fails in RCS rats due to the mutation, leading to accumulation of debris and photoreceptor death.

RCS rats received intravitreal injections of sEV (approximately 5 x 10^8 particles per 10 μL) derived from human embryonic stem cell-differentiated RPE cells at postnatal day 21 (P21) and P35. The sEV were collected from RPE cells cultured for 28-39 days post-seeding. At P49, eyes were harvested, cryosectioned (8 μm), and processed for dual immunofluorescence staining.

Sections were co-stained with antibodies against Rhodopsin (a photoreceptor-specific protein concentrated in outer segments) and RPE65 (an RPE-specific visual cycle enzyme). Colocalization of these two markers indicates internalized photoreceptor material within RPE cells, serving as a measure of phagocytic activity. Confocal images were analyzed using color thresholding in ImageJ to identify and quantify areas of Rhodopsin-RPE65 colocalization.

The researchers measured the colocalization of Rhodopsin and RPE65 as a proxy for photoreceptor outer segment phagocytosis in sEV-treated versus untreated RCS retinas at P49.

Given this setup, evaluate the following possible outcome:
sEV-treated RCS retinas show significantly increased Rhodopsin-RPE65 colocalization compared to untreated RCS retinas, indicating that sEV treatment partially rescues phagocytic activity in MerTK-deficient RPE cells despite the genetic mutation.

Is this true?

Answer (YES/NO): YES